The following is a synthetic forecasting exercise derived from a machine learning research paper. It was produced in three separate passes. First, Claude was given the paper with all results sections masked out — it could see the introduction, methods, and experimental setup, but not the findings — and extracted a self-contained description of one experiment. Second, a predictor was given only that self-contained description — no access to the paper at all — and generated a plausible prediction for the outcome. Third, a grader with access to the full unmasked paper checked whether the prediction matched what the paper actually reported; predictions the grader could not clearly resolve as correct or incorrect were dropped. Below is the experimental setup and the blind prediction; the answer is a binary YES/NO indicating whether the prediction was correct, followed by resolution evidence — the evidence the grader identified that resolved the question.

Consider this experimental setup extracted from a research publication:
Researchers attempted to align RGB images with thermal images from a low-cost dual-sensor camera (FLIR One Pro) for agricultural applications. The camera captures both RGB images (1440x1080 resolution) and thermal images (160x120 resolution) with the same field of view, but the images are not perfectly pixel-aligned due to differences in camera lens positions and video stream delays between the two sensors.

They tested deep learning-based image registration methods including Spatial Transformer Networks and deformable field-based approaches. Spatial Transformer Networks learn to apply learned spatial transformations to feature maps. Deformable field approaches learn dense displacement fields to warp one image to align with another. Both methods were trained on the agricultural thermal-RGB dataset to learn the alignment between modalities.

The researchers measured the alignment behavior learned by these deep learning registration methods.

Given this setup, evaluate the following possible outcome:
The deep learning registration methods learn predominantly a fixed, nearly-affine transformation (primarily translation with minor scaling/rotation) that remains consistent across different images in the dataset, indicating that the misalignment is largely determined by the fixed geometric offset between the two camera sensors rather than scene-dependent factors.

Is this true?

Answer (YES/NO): NO